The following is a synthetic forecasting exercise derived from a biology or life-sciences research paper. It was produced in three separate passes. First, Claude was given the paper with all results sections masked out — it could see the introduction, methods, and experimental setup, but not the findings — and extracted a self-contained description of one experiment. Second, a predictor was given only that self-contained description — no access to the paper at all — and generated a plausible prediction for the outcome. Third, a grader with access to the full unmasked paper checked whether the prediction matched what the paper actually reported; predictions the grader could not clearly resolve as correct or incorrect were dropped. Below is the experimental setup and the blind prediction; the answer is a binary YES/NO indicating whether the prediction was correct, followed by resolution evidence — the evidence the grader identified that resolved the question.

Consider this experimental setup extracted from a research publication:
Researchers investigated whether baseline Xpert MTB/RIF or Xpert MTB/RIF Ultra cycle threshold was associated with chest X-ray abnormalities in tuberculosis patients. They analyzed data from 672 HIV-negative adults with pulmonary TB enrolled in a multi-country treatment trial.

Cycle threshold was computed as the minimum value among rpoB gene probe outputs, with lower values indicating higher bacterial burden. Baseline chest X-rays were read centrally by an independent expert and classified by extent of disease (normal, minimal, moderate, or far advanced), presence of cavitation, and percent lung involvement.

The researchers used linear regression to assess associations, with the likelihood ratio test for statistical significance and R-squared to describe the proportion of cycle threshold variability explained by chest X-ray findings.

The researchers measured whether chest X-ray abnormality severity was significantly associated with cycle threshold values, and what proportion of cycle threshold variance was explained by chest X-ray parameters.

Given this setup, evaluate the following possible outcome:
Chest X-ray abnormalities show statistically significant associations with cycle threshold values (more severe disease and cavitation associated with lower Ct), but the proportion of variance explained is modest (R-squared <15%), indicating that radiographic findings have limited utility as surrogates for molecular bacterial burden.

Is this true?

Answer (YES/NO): NO